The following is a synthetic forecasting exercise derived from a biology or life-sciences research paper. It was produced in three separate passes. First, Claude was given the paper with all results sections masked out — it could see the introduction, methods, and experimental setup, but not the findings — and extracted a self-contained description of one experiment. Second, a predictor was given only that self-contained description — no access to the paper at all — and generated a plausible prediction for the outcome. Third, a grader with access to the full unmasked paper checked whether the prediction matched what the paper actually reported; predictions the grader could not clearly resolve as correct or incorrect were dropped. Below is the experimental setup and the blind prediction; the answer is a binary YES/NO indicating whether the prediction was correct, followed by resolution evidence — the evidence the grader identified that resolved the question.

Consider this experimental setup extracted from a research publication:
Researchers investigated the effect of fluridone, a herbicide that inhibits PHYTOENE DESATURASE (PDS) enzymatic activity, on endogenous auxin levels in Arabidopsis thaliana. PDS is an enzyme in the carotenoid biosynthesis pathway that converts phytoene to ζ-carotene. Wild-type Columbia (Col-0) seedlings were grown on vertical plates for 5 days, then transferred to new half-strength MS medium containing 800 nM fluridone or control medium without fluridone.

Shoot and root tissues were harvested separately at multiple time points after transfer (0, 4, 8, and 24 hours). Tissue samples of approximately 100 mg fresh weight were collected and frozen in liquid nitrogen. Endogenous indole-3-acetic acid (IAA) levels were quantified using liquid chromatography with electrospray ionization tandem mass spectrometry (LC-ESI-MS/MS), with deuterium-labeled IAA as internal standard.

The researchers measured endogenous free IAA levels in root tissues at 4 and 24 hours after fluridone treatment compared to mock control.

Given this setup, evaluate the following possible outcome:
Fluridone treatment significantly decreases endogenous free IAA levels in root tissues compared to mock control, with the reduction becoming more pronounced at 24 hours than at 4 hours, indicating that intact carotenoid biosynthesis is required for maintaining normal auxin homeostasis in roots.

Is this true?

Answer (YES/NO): NO